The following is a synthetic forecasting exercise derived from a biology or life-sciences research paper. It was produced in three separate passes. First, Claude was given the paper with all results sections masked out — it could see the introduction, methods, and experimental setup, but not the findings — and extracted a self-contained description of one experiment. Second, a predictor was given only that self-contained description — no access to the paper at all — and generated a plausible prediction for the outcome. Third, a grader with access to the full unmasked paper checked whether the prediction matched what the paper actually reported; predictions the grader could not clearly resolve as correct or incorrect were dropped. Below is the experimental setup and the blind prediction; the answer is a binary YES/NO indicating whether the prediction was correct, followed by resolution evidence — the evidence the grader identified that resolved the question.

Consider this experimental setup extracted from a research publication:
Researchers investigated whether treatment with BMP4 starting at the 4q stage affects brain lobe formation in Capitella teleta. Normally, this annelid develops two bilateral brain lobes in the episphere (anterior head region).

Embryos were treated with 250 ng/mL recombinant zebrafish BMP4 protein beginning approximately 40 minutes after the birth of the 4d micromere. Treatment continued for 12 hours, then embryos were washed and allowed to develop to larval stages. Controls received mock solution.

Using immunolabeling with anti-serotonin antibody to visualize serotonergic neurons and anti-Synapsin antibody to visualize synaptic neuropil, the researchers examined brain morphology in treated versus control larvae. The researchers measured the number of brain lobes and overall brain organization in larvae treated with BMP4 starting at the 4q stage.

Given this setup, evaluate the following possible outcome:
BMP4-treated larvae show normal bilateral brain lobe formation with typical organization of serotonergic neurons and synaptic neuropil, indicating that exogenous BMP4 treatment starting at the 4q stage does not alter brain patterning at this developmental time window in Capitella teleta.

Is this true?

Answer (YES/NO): NO